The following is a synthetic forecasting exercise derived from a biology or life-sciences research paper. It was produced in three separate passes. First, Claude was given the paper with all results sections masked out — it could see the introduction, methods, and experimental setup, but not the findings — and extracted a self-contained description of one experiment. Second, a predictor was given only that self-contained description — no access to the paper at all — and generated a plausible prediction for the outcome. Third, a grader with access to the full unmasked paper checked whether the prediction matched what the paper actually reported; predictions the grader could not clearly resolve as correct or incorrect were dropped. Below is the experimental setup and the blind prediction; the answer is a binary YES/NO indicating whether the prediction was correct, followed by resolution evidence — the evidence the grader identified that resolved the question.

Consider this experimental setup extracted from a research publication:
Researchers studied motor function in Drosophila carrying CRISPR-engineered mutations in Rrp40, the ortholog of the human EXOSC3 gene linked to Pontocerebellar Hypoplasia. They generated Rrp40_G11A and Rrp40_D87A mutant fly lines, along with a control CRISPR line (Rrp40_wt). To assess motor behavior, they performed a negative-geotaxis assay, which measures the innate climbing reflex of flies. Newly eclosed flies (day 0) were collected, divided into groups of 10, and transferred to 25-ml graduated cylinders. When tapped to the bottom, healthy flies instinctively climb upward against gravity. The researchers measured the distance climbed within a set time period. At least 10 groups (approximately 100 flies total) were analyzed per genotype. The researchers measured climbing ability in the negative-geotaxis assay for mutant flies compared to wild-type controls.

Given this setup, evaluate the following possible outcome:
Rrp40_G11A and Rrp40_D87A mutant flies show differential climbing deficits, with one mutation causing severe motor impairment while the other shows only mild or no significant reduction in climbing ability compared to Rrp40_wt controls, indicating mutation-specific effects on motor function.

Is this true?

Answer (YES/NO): NO